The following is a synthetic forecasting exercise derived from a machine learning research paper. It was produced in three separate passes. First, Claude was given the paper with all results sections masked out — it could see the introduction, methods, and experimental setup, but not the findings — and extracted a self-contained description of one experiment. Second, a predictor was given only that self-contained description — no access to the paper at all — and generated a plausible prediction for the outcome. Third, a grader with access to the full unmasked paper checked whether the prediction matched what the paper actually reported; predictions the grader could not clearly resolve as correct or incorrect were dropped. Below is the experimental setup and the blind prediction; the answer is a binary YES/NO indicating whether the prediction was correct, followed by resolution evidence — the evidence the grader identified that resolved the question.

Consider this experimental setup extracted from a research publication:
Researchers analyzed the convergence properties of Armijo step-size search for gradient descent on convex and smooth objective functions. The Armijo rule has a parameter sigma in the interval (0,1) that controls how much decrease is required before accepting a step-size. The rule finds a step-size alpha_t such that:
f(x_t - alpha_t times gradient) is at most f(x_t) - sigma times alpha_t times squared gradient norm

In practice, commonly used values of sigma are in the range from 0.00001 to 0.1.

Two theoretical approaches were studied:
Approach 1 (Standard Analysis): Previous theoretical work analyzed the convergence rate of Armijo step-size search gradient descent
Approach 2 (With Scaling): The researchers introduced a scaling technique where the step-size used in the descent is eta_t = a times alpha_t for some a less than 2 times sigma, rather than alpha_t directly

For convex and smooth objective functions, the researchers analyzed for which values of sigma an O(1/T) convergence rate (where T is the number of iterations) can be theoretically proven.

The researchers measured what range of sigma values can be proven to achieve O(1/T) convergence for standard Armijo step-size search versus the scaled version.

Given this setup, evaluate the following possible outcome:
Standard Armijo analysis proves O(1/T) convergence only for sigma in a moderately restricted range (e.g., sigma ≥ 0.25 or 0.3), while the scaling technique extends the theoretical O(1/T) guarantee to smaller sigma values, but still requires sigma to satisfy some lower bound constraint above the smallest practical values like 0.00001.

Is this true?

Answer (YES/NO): NO